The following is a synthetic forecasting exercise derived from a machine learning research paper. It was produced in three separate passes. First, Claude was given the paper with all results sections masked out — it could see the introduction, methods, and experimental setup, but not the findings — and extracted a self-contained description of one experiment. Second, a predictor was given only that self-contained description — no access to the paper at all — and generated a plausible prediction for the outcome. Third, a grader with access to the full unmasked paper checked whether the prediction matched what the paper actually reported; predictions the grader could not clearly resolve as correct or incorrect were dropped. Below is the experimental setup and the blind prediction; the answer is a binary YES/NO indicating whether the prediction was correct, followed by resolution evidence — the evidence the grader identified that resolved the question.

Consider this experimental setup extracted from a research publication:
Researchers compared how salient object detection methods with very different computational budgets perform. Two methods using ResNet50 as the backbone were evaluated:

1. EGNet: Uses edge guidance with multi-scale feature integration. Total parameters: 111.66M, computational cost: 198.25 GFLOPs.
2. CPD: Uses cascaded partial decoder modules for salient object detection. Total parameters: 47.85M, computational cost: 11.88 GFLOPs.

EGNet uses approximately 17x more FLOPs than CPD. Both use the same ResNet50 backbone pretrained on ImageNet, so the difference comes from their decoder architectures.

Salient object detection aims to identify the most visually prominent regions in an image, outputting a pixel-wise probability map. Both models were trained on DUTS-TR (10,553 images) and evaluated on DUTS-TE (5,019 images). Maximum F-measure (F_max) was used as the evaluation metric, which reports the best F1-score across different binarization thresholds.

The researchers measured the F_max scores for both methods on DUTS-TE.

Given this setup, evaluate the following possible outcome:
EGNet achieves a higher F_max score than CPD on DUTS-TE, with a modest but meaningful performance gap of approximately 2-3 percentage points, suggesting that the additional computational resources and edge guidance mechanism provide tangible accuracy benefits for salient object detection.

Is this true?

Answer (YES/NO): YES